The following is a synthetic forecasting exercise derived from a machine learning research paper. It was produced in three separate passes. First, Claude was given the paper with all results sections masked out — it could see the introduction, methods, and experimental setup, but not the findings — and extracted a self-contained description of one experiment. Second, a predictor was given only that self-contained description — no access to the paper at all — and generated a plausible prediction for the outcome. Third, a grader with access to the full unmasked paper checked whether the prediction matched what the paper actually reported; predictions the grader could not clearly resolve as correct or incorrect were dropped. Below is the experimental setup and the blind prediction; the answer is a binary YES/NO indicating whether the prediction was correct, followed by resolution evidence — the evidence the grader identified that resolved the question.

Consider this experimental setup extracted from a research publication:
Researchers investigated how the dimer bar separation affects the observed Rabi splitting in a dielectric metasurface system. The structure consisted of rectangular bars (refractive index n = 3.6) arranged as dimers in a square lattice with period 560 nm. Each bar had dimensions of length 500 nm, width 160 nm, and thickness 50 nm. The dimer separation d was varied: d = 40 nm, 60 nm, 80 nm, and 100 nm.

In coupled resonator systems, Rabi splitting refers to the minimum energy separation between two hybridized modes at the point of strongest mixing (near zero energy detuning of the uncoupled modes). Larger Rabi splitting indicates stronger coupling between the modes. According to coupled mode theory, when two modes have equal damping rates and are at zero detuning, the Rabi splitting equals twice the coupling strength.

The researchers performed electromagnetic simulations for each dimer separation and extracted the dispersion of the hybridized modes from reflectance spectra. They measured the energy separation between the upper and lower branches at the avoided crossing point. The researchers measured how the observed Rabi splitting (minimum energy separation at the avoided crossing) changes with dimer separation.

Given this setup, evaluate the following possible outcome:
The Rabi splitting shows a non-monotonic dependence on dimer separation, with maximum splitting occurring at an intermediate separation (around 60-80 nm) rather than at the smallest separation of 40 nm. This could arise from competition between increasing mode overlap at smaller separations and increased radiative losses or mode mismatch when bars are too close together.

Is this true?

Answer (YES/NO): NO